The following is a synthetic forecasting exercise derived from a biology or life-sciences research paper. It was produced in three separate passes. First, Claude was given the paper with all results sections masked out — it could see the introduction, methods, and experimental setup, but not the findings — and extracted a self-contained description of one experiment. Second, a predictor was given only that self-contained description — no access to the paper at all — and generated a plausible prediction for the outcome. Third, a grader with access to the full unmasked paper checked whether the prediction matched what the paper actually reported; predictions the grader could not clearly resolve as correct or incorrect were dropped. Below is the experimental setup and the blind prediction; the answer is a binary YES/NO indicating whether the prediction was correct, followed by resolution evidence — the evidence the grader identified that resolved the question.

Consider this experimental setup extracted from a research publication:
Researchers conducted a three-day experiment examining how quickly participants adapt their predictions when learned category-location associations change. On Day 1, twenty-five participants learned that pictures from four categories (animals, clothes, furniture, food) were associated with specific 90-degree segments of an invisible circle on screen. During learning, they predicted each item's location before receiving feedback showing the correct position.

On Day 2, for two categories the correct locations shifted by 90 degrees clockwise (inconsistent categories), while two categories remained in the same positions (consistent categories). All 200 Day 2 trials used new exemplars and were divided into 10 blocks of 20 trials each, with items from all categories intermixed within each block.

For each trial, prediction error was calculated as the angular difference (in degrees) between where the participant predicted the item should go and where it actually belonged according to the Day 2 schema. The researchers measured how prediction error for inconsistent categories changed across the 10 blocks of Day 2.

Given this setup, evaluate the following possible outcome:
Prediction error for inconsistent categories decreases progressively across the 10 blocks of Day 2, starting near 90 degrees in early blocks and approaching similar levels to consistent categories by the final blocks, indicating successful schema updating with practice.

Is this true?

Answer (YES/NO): NO